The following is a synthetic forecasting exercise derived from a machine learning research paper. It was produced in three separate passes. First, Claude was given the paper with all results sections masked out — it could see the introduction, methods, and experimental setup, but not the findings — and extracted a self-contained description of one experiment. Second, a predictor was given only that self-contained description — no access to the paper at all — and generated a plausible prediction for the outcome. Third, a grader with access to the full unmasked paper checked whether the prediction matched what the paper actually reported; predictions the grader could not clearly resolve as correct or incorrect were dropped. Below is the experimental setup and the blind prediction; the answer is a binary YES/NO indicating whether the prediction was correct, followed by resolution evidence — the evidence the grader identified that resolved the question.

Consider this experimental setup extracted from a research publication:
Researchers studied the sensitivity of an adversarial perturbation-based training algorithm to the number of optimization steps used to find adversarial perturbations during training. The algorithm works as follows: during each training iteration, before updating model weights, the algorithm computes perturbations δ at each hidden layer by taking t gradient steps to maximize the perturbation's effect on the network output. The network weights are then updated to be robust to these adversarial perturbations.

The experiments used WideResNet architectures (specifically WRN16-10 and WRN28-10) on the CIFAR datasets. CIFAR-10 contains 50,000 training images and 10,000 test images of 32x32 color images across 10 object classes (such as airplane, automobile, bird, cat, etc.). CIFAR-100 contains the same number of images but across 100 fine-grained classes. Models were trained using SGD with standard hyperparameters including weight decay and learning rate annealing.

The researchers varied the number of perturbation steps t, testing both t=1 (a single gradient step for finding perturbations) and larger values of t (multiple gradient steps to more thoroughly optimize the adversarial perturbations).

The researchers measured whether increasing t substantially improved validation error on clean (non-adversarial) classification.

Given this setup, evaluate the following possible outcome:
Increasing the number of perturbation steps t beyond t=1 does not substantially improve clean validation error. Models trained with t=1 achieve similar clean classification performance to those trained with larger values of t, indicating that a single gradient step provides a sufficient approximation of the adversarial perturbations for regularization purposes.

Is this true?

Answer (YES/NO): YES